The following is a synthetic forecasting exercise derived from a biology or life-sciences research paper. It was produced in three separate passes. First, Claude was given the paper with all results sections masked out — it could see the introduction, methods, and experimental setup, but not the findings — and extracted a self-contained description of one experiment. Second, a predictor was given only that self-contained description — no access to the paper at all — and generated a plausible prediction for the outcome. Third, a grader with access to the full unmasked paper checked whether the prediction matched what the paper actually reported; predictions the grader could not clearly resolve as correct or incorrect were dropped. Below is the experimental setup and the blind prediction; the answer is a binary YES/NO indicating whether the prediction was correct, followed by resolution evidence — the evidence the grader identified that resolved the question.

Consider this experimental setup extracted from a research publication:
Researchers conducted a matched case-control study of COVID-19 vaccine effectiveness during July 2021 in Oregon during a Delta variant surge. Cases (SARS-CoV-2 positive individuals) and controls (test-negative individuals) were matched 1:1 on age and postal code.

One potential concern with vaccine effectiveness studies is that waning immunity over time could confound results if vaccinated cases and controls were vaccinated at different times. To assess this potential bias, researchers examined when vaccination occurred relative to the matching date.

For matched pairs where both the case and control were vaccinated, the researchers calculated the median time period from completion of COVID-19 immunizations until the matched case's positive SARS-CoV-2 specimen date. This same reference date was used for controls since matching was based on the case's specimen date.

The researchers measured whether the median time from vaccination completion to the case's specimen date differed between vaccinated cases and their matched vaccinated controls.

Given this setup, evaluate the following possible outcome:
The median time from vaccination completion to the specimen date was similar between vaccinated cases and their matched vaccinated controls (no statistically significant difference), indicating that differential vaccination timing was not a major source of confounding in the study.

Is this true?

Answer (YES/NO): YES